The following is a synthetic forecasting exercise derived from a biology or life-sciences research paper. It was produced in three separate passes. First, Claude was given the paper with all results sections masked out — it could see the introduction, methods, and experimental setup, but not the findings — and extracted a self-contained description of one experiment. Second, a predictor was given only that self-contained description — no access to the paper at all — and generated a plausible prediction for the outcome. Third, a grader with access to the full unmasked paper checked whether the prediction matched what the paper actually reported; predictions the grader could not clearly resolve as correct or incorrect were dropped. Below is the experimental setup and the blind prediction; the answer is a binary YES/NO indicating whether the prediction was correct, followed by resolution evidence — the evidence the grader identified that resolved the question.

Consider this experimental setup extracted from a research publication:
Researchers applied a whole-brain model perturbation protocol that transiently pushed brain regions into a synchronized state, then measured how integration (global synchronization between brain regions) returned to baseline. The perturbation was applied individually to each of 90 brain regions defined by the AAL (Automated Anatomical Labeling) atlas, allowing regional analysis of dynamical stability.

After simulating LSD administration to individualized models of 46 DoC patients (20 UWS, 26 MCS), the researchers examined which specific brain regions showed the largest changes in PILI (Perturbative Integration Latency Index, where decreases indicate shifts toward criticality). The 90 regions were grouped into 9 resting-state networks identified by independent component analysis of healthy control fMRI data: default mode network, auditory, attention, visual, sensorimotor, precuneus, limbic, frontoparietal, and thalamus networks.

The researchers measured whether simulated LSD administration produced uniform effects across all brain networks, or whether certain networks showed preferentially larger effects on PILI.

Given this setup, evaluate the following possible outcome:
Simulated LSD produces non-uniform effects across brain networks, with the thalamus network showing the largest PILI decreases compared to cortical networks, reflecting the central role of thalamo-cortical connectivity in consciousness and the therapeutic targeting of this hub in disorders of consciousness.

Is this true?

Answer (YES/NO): NO